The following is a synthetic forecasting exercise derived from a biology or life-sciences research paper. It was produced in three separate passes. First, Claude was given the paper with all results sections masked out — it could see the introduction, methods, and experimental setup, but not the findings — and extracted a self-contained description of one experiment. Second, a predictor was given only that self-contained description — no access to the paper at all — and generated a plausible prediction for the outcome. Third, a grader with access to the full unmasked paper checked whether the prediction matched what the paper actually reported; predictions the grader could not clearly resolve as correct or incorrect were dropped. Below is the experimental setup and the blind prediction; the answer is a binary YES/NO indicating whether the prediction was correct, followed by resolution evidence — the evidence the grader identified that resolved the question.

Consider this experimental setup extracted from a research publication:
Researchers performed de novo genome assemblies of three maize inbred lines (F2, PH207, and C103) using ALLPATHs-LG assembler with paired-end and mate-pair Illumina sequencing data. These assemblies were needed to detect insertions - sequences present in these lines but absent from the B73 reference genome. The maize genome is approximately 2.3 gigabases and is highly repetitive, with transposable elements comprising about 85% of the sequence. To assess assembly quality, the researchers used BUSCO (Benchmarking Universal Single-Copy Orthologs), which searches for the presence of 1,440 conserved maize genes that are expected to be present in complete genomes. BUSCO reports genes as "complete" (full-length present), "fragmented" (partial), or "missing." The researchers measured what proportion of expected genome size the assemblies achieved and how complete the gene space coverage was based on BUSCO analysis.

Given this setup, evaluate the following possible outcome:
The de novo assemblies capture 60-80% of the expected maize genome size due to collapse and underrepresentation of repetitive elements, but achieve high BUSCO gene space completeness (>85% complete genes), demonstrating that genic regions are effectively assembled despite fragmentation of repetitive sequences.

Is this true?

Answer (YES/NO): NO